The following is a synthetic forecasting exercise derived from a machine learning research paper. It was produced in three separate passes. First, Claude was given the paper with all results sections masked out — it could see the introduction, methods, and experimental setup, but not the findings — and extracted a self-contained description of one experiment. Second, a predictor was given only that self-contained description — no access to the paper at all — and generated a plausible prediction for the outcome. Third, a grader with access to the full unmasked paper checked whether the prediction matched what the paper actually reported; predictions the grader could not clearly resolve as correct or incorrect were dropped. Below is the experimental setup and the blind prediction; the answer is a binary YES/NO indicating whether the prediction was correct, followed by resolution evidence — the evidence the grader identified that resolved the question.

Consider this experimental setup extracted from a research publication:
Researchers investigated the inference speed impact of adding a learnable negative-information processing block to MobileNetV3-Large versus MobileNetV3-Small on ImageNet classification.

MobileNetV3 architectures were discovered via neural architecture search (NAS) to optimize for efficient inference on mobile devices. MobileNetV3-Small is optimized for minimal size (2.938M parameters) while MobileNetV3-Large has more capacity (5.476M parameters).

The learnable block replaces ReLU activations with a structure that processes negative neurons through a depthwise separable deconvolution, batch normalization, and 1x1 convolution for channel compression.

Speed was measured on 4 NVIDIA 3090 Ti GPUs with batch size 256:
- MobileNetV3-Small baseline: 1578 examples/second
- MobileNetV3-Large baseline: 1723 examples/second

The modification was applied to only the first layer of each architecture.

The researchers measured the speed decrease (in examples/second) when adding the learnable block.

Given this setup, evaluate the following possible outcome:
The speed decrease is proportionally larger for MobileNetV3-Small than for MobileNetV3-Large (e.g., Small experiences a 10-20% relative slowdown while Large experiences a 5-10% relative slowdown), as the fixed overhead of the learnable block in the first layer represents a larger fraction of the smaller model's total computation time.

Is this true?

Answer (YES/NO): NO